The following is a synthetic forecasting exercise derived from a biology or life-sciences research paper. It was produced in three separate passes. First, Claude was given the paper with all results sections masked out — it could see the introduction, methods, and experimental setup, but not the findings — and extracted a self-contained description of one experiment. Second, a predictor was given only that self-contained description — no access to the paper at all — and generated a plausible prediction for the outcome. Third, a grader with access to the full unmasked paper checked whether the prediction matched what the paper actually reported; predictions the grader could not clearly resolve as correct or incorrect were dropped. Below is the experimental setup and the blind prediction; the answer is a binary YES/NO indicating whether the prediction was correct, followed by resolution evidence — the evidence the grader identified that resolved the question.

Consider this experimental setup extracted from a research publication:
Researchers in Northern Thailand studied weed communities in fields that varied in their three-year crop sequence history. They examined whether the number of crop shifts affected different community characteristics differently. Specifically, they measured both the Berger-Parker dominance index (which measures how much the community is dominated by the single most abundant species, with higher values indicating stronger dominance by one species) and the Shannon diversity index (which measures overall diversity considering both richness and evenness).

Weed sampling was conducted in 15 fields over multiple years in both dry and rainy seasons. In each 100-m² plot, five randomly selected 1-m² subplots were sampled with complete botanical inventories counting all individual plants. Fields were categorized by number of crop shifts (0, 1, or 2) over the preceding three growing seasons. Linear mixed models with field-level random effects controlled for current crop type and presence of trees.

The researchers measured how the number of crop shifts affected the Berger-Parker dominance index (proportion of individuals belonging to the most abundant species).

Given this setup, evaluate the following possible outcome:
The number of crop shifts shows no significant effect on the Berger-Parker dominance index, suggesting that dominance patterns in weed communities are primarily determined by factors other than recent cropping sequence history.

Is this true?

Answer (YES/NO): NO